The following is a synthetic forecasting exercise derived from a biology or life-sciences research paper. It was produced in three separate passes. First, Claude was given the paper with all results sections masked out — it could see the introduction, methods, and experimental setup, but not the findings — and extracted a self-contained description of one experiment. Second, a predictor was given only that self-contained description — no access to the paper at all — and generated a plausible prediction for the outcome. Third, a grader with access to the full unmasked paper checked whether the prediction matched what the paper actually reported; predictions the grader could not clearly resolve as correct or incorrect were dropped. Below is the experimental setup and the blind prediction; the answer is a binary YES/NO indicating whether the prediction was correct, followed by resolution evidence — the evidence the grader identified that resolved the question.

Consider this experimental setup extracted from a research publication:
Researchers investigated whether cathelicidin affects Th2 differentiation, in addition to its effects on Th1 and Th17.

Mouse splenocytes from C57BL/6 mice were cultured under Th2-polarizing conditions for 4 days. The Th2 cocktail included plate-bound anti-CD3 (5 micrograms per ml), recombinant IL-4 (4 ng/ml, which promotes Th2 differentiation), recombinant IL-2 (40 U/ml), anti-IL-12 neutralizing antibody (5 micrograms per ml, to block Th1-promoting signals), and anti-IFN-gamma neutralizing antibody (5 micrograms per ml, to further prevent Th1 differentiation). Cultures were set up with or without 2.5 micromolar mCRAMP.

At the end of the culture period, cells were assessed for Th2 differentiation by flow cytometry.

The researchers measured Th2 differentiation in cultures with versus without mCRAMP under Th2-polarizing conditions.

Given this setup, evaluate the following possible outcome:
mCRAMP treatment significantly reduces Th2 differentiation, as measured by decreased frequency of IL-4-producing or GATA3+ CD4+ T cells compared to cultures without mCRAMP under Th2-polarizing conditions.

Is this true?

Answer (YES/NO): NO